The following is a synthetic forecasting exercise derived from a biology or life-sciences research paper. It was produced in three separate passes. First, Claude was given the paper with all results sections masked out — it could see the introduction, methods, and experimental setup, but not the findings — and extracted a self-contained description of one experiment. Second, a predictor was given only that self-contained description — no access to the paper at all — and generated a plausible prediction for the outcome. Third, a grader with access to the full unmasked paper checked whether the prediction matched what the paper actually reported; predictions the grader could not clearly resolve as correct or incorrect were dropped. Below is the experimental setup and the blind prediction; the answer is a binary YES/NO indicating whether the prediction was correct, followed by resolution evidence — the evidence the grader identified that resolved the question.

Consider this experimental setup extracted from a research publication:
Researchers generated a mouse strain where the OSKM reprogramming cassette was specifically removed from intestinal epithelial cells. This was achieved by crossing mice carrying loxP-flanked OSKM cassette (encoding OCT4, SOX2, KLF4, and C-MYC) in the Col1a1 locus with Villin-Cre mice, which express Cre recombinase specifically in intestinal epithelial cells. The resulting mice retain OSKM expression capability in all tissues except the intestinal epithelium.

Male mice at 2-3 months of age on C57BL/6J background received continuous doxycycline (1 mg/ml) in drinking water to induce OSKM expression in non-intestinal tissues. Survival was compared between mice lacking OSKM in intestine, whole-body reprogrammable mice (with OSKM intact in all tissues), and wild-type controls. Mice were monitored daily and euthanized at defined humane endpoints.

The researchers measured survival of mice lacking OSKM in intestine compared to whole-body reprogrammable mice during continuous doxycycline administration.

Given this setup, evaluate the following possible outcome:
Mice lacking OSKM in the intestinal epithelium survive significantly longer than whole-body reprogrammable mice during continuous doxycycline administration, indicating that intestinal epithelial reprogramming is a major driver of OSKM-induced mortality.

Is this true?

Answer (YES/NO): NO